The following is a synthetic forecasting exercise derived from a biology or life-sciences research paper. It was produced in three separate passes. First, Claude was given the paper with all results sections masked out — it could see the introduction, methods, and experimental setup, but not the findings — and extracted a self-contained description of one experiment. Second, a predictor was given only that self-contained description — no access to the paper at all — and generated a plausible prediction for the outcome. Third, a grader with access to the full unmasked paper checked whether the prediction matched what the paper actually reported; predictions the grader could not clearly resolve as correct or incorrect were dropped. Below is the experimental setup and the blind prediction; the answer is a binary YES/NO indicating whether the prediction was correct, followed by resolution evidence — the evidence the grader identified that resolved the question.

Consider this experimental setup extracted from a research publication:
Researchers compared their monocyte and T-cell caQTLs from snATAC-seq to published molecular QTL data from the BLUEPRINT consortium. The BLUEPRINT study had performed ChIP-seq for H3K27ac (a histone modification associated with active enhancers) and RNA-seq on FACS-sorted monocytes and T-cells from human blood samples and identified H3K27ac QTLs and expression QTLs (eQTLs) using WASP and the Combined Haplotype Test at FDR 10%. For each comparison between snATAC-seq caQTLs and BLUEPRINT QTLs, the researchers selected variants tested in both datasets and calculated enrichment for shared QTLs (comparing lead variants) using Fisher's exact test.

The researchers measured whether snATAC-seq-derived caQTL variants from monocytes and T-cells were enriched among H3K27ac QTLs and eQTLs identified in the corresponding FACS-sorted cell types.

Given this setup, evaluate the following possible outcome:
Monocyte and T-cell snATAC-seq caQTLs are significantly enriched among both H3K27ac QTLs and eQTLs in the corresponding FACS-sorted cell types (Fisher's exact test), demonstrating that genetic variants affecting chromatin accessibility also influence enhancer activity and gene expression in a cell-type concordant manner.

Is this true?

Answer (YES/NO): YES